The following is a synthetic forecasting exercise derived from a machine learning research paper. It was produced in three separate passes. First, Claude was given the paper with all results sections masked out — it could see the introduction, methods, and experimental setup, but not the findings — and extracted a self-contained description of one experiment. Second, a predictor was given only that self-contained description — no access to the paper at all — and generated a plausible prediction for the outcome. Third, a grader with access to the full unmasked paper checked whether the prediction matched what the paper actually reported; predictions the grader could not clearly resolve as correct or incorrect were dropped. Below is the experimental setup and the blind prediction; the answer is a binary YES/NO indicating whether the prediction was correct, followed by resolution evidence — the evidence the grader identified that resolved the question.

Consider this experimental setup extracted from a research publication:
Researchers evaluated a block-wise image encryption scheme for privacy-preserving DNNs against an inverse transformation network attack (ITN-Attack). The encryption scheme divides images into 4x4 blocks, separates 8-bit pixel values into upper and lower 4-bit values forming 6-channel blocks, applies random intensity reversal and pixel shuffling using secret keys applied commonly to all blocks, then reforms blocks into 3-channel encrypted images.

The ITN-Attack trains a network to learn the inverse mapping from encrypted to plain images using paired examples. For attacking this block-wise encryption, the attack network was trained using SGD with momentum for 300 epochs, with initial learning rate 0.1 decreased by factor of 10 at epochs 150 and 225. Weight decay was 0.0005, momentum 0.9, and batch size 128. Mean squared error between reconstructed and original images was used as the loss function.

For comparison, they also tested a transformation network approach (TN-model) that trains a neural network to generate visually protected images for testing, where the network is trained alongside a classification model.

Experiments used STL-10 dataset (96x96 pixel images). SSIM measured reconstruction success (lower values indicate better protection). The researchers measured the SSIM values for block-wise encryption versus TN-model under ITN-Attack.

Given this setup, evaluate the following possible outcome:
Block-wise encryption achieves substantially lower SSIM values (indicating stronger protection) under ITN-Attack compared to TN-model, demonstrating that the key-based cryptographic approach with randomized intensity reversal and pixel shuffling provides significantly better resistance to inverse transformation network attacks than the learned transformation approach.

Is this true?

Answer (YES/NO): NO